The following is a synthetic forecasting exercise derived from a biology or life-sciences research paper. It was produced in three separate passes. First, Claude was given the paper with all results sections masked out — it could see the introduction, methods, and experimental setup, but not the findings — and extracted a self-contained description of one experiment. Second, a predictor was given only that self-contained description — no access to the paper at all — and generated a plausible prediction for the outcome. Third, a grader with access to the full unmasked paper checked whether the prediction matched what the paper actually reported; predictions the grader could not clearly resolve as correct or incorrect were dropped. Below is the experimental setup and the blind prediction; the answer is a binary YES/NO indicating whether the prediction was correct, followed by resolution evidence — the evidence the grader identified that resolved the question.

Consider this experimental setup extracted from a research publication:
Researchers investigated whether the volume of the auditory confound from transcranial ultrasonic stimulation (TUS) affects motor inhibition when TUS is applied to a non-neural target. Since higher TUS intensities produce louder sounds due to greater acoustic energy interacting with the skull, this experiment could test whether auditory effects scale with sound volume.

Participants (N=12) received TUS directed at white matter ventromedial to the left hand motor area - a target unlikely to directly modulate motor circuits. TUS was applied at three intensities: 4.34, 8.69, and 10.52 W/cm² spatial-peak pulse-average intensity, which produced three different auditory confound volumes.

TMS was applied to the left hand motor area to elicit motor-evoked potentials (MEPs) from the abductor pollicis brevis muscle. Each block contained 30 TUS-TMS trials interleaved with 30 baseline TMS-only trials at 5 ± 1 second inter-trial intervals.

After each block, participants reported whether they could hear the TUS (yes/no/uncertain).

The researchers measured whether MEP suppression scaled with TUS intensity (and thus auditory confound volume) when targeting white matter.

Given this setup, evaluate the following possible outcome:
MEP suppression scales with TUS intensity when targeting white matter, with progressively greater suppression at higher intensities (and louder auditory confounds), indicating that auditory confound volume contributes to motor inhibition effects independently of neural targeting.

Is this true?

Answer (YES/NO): NO